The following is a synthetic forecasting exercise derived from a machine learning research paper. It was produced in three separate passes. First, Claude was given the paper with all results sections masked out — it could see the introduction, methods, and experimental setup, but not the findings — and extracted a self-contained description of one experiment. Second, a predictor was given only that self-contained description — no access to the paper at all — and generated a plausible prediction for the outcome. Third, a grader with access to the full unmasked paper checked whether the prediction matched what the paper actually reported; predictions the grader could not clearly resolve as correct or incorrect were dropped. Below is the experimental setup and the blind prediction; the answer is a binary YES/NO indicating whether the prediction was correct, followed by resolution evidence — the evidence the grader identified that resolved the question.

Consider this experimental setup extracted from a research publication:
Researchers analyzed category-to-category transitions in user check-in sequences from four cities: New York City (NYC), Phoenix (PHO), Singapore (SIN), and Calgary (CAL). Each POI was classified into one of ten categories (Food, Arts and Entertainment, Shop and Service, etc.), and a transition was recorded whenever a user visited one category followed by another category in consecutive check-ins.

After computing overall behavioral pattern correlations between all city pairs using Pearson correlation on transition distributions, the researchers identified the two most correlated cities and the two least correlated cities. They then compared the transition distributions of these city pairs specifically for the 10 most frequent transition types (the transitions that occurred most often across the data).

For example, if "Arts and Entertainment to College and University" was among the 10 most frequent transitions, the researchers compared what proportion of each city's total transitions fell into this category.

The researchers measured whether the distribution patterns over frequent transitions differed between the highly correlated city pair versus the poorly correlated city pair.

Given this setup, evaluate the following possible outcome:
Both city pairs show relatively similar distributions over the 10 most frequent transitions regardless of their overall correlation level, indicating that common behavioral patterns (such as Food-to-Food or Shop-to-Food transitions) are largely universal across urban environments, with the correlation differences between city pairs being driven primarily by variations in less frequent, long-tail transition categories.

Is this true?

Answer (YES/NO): NO